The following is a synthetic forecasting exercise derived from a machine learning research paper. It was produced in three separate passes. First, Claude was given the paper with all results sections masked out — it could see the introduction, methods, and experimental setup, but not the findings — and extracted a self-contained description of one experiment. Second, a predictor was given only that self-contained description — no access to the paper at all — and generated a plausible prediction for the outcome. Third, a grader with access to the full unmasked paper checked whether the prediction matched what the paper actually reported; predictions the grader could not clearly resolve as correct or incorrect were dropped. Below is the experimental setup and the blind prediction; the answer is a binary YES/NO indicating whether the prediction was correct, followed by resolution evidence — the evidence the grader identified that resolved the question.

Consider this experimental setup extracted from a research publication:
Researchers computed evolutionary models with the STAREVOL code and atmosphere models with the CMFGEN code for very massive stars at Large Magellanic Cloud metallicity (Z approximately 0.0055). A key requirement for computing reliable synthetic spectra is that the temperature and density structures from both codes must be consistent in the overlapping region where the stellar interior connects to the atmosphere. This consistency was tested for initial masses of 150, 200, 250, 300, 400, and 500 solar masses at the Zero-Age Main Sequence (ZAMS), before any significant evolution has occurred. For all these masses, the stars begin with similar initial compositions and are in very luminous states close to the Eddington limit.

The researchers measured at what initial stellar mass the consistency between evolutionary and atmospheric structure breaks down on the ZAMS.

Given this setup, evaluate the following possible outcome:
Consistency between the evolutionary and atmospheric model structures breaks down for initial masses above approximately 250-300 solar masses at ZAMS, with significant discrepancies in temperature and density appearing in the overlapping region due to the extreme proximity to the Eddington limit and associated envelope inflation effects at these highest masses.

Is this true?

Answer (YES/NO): NO